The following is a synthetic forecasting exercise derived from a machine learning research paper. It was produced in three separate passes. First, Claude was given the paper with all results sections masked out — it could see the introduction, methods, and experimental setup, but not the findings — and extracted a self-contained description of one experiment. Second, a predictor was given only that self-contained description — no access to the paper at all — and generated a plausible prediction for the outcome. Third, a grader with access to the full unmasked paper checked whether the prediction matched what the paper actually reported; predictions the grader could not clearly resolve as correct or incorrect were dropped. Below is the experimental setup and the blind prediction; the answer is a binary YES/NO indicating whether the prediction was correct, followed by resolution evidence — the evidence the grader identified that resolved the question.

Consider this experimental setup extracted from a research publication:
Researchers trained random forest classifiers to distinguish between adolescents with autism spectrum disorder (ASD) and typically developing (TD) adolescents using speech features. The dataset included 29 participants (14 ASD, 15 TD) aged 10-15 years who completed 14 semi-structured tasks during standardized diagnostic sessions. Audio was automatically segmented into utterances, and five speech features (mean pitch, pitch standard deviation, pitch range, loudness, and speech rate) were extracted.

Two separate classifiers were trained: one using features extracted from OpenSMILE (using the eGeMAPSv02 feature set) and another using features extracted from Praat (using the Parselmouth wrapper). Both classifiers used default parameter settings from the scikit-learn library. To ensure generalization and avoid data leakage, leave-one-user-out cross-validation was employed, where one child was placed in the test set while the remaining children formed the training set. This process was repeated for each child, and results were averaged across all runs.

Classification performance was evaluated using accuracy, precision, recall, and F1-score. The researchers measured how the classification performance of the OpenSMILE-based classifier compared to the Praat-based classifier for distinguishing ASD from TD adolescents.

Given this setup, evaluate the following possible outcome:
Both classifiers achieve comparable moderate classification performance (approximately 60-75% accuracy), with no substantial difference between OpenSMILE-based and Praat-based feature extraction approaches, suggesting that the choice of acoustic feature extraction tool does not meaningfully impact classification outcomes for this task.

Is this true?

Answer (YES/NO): NO